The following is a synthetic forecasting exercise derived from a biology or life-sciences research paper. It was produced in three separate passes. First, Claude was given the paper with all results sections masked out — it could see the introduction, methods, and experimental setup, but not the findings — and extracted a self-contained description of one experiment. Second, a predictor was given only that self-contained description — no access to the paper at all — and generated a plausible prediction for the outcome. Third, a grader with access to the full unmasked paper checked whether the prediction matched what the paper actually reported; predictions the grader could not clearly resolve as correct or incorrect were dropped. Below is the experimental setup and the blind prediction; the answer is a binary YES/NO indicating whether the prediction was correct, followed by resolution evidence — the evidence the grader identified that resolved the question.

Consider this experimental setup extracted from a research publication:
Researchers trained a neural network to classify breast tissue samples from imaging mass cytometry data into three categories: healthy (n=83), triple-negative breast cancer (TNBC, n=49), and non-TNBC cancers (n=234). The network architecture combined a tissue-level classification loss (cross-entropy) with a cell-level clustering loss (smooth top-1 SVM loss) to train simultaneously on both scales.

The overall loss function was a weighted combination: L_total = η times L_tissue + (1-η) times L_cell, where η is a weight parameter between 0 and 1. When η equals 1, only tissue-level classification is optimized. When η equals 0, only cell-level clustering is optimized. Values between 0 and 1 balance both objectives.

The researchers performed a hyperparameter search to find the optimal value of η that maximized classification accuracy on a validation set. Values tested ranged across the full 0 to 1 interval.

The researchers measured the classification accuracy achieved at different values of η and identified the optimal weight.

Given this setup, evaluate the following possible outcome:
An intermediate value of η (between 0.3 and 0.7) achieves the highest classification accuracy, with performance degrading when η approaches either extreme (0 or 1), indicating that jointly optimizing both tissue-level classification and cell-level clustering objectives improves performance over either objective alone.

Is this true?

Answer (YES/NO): NO